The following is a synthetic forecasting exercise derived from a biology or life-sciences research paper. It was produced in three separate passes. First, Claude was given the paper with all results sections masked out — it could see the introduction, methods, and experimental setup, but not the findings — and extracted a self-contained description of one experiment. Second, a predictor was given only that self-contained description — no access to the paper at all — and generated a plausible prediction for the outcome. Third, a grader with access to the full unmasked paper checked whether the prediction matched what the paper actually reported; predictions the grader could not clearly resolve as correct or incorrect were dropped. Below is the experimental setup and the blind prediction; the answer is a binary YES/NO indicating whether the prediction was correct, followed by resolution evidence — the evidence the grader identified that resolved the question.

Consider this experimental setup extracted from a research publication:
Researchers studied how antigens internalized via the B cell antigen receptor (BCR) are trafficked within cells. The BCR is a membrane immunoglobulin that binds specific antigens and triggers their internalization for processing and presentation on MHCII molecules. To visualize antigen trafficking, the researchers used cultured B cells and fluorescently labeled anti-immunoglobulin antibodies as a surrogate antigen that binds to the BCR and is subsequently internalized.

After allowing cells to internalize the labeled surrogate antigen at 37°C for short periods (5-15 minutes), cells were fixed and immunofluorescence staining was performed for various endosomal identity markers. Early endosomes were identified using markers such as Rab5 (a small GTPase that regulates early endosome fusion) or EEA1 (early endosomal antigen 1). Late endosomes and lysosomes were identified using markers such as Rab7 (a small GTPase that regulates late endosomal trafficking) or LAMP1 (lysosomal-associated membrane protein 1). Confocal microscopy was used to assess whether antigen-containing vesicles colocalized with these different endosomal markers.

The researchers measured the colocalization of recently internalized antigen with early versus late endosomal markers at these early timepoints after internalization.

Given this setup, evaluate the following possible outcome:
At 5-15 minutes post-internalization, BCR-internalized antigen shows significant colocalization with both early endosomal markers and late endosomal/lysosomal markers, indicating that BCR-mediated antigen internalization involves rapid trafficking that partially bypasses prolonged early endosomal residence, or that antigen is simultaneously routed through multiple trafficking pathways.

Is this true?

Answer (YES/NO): YES